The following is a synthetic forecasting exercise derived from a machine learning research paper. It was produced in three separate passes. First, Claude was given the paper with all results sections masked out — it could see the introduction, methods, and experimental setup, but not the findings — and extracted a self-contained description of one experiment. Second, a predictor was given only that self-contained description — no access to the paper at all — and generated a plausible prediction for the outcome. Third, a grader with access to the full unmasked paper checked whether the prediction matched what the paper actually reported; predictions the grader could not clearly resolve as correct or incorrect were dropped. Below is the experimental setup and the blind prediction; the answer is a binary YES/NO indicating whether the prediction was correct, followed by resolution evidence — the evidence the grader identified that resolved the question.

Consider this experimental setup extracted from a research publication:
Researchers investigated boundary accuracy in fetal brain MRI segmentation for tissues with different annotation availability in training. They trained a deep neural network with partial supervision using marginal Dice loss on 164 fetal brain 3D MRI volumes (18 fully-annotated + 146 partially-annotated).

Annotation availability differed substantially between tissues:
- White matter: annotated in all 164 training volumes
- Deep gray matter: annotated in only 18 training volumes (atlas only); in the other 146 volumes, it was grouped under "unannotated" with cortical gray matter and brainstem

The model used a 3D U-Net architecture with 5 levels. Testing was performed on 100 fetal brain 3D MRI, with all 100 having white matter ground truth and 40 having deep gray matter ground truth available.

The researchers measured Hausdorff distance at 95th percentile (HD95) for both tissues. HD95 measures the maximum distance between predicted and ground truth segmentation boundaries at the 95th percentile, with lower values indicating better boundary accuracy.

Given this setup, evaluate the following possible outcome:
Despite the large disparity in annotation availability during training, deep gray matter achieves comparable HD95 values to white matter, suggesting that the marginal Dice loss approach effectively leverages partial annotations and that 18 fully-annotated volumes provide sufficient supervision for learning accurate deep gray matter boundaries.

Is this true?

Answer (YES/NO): NO